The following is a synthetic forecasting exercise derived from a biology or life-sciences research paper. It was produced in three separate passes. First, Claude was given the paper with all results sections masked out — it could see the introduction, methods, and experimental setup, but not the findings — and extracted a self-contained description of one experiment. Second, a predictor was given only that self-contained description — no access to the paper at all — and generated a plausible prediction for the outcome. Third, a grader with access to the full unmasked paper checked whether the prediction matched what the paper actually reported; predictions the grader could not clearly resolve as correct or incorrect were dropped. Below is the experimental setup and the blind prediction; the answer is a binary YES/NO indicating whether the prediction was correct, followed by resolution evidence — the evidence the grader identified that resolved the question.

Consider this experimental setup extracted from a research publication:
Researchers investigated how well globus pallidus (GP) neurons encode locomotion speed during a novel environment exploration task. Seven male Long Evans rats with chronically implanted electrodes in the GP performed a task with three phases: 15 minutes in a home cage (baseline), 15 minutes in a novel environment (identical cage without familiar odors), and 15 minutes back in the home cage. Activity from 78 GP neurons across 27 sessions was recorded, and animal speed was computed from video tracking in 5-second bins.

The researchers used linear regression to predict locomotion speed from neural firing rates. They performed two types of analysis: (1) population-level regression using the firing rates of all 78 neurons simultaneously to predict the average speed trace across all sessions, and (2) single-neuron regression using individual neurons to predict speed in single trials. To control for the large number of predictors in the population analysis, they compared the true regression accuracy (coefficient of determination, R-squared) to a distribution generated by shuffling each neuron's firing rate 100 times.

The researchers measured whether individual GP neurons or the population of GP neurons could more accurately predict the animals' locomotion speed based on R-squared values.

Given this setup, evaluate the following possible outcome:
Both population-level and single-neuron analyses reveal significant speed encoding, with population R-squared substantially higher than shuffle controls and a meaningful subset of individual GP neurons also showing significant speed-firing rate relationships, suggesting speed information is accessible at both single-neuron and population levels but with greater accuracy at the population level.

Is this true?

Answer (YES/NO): NO